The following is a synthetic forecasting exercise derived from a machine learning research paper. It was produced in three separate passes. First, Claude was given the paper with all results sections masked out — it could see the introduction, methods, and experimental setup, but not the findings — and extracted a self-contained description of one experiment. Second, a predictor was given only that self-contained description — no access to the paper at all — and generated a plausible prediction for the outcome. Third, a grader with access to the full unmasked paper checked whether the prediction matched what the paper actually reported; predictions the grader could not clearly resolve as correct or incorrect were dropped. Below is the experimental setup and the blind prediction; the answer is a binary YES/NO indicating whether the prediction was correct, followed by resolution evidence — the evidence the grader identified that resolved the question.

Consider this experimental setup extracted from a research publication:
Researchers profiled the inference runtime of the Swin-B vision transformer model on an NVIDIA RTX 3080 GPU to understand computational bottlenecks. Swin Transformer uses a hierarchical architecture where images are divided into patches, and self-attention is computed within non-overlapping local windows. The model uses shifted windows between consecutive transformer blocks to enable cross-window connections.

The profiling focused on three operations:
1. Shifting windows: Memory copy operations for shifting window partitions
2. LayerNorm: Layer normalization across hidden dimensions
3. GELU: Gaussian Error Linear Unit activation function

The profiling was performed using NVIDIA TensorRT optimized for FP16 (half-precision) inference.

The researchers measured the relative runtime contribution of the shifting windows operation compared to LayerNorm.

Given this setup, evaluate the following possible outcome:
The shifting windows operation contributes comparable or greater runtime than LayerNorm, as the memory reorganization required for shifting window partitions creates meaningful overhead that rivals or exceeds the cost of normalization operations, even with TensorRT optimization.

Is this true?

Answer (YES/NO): YES